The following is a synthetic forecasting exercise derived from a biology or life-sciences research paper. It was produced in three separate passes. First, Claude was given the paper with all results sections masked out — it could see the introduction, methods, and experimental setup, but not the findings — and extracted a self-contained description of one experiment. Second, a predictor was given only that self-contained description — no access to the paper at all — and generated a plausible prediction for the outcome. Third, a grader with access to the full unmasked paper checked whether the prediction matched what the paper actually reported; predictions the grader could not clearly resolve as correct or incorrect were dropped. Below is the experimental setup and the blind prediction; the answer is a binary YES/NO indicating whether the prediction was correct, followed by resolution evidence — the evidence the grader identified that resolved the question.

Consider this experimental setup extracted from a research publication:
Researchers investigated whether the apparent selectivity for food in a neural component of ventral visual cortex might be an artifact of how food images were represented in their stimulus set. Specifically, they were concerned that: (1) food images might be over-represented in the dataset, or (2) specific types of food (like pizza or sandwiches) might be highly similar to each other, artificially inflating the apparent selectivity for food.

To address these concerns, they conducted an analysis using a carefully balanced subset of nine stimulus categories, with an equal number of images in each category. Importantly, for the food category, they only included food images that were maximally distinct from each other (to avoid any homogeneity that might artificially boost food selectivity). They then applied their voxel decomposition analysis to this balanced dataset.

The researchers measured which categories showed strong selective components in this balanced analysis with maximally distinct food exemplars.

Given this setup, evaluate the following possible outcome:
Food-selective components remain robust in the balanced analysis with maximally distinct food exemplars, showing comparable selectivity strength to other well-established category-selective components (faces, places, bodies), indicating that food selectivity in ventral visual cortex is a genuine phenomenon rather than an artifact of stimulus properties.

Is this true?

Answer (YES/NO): NO